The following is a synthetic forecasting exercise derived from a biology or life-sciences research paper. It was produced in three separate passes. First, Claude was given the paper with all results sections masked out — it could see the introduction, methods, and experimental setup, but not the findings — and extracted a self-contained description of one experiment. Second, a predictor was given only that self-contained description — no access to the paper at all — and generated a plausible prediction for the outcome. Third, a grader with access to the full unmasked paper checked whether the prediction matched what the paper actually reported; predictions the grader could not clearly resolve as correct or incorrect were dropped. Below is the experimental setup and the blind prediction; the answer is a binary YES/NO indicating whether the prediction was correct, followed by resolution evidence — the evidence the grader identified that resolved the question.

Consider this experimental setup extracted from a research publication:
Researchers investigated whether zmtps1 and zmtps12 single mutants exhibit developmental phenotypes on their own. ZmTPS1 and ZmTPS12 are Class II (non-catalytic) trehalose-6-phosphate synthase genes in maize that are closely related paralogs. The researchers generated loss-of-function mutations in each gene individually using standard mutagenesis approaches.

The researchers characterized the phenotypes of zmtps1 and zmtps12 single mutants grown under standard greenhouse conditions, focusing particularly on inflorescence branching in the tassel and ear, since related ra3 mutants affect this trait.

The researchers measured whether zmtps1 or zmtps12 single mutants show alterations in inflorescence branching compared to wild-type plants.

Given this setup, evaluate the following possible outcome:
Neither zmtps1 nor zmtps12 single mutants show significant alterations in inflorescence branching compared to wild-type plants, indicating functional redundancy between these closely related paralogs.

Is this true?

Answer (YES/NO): NO